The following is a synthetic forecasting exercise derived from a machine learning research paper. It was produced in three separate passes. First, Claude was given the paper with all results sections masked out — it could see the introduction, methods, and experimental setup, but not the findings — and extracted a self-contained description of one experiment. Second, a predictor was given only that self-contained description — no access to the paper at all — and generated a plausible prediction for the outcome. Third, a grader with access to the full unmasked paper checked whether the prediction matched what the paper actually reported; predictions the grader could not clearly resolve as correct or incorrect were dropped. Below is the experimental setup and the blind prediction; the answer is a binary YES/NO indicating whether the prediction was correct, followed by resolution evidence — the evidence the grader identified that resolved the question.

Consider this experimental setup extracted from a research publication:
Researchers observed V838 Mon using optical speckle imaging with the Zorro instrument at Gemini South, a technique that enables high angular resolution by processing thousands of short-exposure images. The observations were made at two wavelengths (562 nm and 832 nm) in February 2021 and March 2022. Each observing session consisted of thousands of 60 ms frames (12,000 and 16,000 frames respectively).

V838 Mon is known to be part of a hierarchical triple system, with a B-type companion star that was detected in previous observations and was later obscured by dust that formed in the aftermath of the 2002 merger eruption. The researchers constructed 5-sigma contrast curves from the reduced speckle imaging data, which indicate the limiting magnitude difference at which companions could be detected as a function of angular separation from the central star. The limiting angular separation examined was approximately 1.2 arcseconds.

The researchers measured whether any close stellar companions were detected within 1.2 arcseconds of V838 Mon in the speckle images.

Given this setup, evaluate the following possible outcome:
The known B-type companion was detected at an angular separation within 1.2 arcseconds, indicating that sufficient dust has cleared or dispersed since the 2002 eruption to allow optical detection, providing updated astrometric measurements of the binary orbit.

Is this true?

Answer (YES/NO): NO